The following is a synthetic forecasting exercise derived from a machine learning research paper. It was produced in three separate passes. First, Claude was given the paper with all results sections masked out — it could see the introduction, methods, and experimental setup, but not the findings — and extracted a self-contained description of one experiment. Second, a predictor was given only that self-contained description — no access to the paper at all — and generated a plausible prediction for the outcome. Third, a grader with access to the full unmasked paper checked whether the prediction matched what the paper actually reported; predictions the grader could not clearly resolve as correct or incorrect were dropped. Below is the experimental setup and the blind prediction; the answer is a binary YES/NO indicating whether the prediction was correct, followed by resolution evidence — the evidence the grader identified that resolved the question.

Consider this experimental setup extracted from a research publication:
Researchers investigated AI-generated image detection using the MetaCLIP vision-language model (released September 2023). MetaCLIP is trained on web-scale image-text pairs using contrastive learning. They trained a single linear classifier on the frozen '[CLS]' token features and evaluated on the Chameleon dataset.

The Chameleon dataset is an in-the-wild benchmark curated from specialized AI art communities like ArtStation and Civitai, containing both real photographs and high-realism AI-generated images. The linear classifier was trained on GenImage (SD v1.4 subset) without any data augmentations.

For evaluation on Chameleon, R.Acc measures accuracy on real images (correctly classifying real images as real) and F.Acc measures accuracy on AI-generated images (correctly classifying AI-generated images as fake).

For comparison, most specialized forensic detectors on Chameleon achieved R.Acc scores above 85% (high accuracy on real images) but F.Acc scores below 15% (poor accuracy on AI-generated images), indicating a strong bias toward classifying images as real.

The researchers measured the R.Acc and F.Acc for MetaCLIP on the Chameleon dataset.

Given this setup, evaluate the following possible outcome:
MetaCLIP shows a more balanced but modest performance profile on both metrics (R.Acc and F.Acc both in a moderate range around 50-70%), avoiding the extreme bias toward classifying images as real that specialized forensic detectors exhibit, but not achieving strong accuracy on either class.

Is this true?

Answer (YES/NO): NO